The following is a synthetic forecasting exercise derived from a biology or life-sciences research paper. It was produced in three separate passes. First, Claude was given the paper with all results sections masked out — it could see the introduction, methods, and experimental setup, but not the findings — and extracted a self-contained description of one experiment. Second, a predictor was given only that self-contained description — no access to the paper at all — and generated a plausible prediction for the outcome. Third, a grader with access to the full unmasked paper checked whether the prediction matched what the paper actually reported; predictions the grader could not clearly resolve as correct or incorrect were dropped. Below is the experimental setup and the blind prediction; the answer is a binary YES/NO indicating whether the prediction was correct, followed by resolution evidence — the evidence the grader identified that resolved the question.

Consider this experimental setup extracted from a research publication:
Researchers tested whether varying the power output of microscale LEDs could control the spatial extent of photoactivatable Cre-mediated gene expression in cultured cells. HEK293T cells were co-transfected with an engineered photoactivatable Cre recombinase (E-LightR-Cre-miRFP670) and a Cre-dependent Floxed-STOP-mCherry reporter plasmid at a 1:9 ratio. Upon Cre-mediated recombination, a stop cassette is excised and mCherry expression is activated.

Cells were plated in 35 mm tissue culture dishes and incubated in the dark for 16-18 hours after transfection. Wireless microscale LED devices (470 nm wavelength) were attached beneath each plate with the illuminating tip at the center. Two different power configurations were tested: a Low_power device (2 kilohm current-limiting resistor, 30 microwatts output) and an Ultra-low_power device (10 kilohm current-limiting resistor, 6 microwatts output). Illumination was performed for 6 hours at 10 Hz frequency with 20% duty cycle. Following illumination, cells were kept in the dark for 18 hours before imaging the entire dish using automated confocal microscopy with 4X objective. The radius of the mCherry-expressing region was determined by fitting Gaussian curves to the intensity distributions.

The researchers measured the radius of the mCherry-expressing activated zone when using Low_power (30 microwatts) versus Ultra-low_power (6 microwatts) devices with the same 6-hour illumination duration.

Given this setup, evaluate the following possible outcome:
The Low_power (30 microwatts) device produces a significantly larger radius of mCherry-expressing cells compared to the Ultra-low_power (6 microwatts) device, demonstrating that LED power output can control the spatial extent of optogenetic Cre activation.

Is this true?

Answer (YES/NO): YES